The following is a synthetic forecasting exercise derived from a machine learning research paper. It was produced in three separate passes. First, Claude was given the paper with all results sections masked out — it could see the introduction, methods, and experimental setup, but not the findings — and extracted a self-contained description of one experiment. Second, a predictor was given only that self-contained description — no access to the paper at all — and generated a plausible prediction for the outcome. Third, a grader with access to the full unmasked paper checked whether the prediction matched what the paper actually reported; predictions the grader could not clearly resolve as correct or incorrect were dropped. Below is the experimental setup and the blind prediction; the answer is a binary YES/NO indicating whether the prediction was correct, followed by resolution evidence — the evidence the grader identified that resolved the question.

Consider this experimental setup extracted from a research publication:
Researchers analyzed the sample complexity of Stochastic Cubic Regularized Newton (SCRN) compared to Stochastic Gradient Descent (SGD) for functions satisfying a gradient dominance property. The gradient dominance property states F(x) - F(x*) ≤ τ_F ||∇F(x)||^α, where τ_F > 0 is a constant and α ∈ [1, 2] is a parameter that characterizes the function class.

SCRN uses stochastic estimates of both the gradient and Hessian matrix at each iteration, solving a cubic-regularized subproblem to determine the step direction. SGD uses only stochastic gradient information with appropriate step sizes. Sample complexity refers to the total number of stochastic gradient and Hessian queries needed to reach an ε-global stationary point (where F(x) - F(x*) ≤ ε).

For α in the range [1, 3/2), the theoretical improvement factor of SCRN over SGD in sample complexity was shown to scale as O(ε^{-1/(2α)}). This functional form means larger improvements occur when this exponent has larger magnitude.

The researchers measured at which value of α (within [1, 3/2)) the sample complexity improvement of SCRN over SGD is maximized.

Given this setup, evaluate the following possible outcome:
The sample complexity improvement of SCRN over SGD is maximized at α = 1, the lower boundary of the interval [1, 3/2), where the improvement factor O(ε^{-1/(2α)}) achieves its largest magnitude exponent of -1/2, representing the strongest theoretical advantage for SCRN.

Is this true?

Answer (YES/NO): YES